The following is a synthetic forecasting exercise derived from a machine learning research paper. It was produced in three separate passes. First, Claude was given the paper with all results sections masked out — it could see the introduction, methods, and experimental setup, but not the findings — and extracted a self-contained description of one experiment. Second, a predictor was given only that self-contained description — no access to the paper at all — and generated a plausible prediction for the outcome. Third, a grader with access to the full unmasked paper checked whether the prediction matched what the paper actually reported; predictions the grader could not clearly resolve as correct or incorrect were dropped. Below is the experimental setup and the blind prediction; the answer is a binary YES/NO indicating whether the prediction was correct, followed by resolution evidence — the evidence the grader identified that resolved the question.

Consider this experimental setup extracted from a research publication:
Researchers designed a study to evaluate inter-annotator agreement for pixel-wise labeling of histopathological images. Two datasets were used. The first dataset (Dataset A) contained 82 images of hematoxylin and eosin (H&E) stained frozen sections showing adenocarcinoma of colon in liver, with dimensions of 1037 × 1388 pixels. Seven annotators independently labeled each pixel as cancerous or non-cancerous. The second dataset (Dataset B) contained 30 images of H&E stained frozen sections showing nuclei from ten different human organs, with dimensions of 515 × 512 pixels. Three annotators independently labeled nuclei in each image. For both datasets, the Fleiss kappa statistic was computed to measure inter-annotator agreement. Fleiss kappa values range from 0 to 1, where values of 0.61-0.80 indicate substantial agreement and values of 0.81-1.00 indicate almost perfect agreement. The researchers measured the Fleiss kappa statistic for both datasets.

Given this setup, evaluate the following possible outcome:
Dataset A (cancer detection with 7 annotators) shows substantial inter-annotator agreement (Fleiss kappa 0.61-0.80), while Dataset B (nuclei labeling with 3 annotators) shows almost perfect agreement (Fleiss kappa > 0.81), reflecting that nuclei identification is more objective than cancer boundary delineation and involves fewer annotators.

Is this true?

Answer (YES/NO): YES